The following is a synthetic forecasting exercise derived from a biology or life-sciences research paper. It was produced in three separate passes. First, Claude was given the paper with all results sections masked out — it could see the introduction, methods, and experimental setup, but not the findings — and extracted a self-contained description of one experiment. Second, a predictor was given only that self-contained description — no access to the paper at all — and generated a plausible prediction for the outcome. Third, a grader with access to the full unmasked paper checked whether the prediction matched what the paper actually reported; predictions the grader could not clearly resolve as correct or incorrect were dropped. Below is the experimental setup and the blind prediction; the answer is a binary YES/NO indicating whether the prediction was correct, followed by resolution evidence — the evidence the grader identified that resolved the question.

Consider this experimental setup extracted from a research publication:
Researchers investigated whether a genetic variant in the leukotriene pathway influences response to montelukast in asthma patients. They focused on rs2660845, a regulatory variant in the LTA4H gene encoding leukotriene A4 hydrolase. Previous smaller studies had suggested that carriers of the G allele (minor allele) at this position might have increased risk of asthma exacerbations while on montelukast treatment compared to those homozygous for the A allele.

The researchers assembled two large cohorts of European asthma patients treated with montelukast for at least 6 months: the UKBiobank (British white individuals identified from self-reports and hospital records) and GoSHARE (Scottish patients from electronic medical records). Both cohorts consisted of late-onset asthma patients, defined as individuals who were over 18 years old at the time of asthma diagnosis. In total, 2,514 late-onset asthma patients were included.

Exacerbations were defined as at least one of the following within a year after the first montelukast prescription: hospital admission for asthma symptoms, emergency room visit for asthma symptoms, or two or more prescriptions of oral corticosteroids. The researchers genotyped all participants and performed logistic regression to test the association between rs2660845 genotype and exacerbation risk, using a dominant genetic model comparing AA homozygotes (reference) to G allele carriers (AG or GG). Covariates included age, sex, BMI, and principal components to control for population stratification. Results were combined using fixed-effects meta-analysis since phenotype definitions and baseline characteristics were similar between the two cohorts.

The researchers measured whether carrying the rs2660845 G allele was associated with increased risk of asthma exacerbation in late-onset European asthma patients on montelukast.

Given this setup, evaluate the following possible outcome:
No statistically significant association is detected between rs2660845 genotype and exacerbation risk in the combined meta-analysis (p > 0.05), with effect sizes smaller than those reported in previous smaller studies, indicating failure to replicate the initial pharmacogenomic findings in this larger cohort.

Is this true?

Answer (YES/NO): YES